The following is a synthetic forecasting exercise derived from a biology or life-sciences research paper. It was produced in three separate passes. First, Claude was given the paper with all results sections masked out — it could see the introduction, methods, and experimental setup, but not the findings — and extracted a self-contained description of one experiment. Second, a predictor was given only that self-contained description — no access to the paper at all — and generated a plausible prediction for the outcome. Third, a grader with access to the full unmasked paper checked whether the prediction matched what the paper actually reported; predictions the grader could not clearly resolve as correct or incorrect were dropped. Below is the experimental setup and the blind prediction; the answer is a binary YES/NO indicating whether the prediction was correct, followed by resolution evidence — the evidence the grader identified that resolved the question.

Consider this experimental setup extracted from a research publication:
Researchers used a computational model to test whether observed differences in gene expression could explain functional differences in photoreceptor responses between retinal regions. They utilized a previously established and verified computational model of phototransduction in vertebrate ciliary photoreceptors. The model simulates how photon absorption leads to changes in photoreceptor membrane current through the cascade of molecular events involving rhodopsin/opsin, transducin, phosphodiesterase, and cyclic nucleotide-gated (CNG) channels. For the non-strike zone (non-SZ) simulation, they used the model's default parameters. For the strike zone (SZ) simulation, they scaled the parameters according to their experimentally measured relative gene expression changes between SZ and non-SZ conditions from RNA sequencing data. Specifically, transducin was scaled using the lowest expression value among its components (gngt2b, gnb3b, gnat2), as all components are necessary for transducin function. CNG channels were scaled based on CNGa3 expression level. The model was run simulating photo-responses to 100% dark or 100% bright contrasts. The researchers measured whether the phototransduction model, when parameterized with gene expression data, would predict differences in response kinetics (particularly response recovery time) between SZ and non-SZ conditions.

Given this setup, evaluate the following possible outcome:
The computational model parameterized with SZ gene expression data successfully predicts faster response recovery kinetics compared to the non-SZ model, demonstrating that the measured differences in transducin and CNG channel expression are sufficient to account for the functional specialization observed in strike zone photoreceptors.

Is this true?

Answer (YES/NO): NO